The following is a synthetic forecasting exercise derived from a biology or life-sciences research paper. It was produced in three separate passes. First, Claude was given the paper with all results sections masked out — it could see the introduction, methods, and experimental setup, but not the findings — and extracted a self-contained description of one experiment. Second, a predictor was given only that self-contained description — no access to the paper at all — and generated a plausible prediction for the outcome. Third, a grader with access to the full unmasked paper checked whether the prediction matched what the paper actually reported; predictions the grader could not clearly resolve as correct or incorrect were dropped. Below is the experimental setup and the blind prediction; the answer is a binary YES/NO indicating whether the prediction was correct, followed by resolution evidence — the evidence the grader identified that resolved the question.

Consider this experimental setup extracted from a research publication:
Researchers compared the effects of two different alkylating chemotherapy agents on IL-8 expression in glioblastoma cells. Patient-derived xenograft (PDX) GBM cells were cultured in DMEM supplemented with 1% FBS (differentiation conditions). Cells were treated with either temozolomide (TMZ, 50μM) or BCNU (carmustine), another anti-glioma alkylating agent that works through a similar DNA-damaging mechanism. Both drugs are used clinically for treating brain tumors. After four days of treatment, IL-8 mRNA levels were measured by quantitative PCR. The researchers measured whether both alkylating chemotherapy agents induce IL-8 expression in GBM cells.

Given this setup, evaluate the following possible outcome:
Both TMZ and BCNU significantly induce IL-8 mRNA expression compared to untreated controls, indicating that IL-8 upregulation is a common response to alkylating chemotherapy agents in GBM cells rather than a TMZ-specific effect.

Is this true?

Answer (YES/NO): NO